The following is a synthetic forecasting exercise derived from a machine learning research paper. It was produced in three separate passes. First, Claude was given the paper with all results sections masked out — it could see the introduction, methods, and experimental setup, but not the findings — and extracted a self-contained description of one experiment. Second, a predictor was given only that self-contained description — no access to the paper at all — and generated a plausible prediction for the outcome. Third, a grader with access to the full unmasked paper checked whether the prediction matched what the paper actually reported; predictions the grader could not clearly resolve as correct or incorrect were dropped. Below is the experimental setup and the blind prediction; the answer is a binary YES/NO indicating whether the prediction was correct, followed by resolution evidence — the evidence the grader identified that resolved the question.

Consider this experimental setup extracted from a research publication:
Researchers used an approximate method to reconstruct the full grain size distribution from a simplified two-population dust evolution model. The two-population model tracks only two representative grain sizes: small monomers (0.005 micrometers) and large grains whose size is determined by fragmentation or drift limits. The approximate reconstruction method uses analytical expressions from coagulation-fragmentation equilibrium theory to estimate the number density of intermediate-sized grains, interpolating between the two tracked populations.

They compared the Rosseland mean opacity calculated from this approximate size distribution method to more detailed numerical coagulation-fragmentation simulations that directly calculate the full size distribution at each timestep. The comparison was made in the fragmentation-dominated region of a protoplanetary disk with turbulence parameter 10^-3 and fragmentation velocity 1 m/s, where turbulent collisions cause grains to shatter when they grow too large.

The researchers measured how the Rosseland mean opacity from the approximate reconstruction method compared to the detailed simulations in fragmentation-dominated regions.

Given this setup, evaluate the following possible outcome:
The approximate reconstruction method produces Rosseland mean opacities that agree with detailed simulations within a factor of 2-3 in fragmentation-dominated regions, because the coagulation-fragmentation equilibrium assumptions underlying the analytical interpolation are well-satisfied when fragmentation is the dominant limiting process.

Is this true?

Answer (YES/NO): YES